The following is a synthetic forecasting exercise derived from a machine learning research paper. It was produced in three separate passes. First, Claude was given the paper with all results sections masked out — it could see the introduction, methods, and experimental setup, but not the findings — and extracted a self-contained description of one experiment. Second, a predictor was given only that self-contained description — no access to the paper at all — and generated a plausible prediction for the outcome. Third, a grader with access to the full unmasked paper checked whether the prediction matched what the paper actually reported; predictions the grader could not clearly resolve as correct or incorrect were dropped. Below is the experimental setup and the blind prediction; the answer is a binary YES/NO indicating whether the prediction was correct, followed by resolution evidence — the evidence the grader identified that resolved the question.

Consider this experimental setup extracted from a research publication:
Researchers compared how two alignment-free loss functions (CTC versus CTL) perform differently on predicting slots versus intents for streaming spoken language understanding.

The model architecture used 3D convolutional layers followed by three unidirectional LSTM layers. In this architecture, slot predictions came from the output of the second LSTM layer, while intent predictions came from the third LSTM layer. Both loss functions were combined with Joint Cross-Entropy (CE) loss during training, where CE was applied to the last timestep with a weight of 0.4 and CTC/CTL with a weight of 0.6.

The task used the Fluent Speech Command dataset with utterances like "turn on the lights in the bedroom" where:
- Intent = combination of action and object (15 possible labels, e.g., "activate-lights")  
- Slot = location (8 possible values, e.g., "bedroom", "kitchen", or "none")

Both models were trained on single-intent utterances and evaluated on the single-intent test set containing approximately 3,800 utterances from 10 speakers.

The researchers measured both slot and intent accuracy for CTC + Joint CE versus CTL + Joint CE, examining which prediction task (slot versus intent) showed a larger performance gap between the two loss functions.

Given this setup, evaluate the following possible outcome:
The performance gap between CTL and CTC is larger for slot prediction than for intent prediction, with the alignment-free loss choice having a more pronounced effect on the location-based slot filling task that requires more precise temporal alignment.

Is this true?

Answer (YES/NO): NO